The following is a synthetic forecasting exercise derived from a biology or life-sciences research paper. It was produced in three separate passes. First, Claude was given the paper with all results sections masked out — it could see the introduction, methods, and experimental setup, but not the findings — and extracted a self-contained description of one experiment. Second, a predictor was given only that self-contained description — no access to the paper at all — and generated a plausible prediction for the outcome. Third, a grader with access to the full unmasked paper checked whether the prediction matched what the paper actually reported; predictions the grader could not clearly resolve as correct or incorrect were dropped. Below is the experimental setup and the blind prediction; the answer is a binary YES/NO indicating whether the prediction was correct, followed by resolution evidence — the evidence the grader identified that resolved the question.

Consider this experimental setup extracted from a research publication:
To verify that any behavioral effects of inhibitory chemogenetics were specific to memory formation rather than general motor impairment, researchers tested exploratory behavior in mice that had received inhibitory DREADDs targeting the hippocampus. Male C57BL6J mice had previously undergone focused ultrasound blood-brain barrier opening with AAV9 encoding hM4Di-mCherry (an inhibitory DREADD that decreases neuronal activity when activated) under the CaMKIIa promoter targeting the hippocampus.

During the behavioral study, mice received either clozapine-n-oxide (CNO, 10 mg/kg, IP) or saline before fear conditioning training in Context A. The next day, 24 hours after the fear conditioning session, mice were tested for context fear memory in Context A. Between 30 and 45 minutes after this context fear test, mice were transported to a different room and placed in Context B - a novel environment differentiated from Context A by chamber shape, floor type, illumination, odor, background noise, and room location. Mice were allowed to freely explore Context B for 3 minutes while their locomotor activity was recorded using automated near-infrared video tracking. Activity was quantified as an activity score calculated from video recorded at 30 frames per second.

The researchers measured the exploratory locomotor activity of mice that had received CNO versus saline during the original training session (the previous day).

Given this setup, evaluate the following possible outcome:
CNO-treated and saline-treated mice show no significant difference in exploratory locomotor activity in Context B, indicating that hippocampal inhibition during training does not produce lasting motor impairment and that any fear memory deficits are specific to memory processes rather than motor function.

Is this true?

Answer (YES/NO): YES